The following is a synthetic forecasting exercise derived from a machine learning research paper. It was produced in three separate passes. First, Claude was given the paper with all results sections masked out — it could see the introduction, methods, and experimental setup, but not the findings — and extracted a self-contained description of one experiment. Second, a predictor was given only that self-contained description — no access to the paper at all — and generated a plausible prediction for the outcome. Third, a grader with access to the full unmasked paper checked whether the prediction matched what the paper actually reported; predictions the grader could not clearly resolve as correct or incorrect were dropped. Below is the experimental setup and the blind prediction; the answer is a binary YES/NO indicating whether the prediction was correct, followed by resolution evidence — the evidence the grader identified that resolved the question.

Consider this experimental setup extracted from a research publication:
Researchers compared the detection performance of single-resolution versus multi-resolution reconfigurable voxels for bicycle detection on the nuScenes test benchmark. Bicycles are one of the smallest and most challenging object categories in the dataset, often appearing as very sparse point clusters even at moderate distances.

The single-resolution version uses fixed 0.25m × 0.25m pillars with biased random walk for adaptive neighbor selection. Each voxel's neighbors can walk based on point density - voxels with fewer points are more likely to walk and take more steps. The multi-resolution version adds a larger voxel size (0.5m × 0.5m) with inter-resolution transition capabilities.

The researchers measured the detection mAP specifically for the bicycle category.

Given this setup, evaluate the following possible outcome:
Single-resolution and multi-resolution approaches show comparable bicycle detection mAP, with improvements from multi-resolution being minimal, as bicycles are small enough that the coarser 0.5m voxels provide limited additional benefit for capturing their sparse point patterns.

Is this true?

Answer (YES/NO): YES